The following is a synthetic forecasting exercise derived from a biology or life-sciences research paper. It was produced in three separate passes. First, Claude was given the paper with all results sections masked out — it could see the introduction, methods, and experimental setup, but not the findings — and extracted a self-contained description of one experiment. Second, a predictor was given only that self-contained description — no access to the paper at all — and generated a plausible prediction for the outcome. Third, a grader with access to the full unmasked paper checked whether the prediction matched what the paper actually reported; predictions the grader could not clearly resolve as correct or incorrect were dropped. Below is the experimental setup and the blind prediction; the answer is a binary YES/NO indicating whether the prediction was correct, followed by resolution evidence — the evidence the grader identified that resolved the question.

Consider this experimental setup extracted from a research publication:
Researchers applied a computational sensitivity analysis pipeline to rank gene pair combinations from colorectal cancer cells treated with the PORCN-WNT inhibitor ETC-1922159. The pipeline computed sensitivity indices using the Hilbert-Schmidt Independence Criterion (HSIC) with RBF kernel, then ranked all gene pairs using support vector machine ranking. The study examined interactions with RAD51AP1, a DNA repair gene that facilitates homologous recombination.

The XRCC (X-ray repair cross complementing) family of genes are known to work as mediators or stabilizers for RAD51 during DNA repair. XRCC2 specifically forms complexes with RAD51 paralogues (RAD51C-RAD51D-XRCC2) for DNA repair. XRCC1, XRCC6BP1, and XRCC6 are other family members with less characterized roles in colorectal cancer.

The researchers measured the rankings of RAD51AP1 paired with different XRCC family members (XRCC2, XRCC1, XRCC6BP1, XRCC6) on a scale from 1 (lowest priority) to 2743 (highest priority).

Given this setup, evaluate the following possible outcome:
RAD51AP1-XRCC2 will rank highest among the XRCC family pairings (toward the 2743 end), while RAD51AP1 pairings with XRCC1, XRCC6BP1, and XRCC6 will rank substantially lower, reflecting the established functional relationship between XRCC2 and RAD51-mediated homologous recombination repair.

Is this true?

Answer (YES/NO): NO